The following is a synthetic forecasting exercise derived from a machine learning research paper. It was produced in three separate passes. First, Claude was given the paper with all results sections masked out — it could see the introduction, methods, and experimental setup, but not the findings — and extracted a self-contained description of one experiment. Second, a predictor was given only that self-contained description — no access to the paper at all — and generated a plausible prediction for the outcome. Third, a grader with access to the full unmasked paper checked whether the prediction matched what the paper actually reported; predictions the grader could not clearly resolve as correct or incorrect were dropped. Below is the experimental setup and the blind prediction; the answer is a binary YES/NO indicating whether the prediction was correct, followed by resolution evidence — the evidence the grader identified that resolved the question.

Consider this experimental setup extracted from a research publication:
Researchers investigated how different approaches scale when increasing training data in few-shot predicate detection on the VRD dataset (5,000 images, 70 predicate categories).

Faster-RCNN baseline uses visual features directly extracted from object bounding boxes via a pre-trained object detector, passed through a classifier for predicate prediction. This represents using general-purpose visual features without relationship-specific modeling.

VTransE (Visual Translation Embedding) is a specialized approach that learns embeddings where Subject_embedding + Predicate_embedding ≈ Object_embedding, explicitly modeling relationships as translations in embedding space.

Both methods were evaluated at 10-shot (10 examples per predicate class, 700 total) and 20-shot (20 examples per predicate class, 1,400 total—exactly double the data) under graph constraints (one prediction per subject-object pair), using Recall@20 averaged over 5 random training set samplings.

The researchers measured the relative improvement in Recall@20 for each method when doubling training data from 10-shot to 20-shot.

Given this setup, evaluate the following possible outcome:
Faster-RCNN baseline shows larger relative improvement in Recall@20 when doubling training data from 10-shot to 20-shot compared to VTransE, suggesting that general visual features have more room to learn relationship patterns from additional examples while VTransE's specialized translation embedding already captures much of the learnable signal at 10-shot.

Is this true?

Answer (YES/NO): YES